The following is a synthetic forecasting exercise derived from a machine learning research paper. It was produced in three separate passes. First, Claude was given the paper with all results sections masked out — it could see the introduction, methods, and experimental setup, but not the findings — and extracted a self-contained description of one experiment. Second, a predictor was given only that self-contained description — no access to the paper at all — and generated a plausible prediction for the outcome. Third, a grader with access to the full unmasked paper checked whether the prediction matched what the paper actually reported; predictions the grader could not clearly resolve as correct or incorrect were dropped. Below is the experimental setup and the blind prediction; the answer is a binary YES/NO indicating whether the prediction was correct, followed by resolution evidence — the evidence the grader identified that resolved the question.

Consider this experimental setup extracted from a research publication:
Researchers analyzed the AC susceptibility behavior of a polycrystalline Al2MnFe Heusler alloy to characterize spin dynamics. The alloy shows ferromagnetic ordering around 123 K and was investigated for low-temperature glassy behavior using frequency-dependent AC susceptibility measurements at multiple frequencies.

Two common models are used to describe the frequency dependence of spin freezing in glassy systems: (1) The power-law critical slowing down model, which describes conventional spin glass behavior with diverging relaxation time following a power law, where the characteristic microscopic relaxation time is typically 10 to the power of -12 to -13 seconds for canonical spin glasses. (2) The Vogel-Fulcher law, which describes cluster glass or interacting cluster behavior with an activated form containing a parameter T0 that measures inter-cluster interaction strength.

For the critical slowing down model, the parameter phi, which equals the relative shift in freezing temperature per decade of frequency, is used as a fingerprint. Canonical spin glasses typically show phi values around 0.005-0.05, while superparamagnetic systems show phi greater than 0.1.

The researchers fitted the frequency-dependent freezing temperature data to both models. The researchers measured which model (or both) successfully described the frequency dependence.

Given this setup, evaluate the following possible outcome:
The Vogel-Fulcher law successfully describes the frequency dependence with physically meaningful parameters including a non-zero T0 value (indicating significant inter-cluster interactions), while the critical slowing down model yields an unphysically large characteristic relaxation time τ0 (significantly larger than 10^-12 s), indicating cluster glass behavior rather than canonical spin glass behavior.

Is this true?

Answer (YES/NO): NO